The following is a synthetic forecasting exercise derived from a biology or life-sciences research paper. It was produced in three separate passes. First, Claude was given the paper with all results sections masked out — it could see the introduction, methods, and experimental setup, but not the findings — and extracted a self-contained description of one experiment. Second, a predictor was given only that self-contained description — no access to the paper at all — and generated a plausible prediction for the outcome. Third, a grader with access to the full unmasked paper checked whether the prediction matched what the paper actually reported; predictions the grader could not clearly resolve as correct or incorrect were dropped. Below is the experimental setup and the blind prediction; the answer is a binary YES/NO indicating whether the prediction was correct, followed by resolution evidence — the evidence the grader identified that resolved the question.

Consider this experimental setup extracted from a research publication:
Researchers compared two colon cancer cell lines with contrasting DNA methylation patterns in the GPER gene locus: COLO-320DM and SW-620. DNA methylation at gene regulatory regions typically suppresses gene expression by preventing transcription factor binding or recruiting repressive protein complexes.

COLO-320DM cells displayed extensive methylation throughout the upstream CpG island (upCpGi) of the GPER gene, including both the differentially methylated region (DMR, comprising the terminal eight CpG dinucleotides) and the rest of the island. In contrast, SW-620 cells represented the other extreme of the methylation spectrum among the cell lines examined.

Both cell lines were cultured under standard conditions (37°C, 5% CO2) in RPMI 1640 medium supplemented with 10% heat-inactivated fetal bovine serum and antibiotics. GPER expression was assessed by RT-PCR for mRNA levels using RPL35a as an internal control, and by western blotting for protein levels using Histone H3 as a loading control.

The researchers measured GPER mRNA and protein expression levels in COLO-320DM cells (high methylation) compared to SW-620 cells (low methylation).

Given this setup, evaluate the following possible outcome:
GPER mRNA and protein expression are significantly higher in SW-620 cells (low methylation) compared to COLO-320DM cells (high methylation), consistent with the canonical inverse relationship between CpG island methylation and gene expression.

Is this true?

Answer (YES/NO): YES